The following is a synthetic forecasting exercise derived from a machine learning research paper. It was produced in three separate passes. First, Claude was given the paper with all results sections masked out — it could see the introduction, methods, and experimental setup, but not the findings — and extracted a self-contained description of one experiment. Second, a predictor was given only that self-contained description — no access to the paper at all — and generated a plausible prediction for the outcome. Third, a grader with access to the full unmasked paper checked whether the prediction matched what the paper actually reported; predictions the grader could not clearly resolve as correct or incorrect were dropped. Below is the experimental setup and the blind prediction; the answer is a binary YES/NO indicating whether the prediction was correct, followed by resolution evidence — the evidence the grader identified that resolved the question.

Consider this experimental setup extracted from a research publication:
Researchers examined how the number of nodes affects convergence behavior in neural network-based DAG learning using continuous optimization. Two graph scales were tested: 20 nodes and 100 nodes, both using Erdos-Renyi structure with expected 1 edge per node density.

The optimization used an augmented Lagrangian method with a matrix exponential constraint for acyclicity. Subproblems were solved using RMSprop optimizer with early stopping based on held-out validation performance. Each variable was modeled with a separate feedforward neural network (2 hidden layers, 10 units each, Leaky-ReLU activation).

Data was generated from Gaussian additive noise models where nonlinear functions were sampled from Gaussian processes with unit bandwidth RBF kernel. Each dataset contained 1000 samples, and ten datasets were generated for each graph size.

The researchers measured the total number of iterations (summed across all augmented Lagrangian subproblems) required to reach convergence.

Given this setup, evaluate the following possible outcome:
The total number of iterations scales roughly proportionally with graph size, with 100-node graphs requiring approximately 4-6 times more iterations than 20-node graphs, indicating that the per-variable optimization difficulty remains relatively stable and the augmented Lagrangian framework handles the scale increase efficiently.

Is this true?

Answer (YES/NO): NO